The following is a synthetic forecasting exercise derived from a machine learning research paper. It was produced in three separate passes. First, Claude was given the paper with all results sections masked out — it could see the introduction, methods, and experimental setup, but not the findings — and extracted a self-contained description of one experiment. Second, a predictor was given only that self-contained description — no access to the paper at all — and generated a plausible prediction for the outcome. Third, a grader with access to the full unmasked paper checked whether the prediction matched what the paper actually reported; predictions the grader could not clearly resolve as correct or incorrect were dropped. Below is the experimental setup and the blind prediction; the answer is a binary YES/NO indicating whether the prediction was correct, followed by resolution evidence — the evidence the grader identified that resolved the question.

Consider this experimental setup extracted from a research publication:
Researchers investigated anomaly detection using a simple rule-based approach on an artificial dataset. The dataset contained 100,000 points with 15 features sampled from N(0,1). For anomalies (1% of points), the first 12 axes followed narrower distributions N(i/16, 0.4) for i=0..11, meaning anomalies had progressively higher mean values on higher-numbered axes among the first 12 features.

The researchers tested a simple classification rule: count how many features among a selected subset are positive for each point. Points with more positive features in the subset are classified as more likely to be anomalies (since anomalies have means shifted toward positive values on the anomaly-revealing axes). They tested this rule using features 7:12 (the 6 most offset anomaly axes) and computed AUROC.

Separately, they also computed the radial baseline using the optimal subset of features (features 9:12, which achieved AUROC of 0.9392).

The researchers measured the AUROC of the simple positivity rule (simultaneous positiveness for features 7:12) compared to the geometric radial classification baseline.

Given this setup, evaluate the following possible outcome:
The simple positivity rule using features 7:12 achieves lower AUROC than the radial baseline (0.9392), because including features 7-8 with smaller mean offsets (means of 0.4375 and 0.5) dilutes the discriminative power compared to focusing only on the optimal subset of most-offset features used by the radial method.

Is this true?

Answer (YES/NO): NO